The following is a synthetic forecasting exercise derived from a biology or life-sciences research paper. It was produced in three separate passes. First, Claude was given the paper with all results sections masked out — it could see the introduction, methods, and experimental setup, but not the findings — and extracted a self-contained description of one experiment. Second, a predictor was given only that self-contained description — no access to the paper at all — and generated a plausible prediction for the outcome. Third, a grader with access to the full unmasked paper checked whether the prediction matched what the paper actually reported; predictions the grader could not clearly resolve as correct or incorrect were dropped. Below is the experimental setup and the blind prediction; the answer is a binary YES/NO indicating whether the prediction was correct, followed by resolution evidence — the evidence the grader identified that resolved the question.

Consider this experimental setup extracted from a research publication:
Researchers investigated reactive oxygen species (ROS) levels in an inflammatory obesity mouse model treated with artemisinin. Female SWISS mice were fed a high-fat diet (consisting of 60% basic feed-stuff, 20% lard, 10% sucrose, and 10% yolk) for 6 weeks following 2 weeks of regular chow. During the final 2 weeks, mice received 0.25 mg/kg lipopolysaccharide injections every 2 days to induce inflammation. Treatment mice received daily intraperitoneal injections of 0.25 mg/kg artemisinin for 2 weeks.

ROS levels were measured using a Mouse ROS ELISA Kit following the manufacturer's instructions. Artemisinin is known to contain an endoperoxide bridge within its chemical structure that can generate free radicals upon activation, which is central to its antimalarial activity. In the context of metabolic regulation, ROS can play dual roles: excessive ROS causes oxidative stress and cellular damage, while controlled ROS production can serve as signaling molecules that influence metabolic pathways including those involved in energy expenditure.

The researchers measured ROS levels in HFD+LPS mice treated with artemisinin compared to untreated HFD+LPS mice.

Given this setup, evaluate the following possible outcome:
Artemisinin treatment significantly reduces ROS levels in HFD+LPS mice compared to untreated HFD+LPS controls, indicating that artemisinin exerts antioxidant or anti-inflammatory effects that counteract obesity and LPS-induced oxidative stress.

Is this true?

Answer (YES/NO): NO